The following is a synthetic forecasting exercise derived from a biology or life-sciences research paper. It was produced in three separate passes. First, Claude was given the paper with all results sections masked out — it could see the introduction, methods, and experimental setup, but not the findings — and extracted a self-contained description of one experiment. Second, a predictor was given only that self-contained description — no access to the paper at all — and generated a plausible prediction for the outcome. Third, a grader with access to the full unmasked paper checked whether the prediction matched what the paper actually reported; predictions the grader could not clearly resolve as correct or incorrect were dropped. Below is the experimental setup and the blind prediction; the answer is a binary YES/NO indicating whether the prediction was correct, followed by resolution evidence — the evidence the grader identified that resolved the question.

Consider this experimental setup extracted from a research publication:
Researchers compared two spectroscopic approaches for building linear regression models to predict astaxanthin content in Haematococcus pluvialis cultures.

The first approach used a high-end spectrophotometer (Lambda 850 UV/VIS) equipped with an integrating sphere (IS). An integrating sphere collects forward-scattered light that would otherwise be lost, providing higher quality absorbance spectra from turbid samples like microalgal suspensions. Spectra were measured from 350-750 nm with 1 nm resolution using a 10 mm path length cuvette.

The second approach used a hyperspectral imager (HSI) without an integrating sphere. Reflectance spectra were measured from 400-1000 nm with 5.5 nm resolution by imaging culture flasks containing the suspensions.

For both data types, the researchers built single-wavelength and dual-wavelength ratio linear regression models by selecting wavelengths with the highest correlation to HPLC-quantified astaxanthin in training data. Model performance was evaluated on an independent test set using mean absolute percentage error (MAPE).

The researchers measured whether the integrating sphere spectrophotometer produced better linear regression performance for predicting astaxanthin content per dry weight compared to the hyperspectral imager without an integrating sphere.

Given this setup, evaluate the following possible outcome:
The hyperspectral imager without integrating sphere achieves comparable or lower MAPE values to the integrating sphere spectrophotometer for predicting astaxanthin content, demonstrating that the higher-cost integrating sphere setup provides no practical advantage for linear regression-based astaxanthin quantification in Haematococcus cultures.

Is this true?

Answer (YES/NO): YES